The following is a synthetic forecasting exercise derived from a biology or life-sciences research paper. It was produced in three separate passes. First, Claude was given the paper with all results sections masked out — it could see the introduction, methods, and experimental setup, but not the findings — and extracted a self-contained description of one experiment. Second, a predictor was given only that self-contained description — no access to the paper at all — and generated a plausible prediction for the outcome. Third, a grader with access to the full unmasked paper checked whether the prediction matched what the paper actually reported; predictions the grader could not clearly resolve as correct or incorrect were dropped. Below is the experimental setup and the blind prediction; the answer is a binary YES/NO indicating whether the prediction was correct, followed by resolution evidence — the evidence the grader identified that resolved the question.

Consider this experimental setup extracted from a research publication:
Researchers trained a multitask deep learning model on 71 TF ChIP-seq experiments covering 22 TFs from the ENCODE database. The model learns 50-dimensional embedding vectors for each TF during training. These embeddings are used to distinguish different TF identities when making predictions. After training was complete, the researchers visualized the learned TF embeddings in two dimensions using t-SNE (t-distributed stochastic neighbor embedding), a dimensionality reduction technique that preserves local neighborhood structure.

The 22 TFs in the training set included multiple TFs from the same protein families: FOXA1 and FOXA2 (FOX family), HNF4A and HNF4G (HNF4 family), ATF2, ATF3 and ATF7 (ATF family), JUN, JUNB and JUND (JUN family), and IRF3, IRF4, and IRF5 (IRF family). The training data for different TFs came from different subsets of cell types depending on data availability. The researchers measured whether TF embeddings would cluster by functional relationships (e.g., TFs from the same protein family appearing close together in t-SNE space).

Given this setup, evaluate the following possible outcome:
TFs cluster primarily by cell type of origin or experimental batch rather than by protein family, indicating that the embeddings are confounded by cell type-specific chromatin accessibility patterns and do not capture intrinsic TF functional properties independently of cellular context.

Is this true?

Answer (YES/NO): NO